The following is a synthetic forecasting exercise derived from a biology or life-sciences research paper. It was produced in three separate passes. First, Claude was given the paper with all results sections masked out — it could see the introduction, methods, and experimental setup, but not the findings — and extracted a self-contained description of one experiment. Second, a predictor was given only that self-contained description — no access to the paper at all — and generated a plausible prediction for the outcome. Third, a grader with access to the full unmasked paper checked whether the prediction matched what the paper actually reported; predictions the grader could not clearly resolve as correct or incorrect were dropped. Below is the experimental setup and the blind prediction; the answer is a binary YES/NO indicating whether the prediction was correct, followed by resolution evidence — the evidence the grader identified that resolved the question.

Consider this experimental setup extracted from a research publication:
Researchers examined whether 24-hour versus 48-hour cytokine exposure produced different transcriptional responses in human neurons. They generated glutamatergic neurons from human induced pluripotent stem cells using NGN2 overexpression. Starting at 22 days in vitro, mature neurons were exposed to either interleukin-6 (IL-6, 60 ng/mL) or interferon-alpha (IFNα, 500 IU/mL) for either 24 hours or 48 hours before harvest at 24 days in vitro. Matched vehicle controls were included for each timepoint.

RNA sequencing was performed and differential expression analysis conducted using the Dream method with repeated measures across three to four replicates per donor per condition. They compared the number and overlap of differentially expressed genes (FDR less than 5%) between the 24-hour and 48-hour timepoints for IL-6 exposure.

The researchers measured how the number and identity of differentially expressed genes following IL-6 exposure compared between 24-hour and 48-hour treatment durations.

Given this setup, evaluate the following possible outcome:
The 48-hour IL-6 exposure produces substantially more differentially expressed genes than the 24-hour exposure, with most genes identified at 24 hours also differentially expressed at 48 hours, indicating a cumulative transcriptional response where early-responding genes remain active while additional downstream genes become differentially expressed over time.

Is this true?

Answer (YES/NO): NO